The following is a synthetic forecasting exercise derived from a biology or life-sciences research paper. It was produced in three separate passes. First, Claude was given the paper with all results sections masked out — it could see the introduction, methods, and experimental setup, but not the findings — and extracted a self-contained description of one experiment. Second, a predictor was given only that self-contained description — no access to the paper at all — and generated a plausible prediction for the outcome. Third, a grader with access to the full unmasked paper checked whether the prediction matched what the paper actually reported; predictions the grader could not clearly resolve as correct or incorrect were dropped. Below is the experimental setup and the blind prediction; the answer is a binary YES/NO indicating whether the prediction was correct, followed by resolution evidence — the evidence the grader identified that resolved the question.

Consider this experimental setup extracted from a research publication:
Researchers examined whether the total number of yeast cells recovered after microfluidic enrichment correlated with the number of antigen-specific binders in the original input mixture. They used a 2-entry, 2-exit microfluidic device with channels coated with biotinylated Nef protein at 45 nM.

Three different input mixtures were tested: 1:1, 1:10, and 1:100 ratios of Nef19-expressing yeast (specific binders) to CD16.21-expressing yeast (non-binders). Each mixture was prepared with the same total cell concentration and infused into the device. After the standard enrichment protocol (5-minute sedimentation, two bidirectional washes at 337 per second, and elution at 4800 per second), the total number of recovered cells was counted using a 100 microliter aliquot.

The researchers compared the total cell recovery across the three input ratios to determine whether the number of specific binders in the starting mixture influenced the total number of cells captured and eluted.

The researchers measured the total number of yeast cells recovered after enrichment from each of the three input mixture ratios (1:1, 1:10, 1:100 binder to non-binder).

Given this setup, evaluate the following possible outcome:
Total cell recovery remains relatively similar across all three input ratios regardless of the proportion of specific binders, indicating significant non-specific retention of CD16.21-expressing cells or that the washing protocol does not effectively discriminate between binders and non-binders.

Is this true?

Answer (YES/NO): NO